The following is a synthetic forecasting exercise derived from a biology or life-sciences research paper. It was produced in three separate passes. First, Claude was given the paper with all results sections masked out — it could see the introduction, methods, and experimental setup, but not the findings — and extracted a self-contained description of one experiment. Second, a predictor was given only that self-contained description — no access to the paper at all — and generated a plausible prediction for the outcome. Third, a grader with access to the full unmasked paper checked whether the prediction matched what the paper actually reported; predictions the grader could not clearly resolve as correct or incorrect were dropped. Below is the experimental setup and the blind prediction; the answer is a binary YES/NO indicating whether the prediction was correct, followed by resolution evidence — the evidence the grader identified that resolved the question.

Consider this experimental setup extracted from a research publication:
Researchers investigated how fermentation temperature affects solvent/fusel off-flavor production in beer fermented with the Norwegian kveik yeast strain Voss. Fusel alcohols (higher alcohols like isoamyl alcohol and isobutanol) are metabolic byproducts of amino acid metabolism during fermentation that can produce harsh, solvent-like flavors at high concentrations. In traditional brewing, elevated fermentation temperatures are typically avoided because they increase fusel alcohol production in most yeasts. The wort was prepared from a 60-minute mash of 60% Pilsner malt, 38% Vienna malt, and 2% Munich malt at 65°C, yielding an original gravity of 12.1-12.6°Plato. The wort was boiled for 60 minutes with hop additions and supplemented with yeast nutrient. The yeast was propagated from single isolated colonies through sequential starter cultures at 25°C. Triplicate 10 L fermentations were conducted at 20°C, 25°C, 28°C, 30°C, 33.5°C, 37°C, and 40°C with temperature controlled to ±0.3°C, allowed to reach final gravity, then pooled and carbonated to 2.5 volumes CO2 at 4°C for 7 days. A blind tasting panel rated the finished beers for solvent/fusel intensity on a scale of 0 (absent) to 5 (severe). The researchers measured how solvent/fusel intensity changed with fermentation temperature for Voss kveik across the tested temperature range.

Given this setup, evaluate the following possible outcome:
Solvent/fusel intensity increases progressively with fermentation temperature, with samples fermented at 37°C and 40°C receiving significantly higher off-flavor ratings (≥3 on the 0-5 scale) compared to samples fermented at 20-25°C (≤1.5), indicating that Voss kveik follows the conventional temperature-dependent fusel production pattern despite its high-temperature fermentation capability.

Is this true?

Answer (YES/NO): NO